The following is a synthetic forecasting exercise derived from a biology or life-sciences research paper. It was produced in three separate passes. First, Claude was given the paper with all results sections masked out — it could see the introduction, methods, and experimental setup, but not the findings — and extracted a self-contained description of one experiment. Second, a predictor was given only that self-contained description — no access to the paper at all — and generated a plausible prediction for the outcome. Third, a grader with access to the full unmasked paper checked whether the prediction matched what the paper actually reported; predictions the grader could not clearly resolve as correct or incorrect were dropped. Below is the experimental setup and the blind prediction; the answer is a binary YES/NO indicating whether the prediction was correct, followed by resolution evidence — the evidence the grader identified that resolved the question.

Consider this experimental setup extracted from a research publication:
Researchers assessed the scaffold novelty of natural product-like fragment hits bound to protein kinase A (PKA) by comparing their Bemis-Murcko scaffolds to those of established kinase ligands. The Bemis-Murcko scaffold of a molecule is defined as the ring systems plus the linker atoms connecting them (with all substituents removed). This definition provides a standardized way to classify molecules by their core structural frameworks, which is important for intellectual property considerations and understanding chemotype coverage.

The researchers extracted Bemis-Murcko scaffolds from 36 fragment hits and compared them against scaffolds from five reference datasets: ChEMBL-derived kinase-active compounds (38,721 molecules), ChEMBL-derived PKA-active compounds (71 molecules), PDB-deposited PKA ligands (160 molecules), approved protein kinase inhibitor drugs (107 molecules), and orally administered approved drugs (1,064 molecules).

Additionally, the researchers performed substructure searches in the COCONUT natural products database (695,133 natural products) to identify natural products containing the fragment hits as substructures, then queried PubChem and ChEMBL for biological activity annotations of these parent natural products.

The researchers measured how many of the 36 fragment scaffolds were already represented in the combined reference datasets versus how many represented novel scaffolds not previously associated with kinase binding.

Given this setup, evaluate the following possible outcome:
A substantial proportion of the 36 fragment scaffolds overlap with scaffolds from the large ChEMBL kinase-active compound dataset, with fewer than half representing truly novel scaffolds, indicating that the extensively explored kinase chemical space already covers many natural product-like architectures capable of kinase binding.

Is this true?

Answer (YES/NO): NO